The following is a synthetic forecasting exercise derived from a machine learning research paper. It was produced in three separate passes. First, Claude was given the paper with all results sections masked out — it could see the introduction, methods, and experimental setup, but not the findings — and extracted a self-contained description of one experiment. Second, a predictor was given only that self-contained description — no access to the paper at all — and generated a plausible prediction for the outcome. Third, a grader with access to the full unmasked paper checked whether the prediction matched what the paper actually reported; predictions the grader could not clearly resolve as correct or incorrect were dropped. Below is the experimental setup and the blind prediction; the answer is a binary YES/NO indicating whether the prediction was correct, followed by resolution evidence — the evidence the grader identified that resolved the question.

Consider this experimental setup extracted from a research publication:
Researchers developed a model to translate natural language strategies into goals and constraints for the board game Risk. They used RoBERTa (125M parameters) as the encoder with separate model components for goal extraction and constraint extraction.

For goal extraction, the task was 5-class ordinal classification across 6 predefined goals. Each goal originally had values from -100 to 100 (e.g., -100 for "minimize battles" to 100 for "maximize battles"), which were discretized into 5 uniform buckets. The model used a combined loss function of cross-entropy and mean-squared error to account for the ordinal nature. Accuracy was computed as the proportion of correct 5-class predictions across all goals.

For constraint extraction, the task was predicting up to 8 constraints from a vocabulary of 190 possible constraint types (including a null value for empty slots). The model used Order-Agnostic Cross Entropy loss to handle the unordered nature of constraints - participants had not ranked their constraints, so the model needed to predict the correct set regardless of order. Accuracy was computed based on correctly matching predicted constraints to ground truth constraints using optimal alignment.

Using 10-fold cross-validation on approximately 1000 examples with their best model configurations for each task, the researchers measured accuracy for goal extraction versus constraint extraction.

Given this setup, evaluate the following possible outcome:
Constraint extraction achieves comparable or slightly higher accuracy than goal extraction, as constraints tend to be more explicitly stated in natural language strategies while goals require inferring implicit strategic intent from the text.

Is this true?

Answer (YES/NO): NO